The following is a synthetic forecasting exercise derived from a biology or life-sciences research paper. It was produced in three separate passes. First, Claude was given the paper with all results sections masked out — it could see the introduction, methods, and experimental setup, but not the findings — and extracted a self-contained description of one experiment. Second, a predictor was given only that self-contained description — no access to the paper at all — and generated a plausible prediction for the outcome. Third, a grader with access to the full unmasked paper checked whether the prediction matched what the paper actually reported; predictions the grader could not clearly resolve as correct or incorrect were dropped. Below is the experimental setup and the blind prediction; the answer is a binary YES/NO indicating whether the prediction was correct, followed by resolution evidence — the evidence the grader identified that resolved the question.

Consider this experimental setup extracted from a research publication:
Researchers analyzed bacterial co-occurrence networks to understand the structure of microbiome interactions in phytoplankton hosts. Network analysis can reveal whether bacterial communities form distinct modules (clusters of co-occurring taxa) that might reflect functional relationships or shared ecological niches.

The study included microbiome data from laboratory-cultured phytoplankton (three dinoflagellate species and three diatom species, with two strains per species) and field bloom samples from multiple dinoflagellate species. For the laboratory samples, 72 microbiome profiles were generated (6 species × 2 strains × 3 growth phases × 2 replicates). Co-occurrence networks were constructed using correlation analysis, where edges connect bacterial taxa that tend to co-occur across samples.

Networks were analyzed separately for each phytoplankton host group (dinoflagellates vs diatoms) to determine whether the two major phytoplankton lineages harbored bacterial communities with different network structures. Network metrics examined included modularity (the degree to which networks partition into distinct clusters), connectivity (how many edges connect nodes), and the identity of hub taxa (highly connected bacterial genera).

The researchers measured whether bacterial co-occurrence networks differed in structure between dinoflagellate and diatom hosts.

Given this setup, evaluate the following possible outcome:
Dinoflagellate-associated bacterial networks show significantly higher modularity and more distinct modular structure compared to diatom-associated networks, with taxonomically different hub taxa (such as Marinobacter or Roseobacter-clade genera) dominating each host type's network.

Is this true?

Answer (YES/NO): NO